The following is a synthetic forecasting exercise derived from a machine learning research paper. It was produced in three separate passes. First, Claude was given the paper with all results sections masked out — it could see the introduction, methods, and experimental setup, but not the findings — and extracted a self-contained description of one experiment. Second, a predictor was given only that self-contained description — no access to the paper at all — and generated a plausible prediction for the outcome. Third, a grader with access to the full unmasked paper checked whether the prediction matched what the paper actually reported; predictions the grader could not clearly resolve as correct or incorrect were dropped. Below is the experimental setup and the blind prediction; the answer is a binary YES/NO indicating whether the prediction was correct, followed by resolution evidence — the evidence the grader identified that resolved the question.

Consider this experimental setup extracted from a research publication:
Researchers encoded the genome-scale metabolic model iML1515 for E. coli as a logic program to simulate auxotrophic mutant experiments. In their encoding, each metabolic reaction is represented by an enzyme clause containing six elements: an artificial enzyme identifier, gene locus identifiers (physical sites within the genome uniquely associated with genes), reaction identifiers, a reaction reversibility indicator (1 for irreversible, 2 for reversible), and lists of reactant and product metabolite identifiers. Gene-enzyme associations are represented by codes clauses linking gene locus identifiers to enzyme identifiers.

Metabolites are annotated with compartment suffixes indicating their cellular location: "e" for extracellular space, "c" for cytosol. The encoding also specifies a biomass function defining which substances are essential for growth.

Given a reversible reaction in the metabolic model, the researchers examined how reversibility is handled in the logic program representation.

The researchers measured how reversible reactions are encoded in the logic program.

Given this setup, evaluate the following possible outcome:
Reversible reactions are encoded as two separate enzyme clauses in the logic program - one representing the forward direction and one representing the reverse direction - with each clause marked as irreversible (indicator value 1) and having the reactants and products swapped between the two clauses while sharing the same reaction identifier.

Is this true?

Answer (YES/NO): NO